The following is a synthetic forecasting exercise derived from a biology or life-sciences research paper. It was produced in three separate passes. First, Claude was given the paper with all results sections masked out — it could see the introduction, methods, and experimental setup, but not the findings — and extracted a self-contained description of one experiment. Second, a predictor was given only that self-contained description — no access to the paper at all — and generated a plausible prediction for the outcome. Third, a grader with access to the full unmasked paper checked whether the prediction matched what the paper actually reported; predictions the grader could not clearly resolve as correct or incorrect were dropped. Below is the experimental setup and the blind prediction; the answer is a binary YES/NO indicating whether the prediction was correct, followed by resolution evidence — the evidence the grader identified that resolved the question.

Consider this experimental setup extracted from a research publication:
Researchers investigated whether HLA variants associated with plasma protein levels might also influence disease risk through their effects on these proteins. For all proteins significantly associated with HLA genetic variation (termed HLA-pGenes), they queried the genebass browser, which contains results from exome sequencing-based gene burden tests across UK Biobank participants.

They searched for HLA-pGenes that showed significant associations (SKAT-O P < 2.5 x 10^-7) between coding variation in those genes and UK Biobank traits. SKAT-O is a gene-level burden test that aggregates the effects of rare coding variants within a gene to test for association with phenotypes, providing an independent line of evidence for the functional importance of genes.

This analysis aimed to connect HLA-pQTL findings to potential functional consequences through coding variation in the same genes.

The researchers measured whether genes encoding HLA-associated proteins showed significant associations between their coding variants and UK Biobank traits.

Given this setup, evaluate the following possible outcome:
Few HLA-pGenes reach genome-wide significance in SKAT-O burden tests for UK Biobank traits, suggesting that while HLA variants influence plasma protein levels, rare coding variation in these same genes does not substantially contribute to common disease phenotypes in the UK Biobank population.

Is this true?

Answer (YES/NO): NO